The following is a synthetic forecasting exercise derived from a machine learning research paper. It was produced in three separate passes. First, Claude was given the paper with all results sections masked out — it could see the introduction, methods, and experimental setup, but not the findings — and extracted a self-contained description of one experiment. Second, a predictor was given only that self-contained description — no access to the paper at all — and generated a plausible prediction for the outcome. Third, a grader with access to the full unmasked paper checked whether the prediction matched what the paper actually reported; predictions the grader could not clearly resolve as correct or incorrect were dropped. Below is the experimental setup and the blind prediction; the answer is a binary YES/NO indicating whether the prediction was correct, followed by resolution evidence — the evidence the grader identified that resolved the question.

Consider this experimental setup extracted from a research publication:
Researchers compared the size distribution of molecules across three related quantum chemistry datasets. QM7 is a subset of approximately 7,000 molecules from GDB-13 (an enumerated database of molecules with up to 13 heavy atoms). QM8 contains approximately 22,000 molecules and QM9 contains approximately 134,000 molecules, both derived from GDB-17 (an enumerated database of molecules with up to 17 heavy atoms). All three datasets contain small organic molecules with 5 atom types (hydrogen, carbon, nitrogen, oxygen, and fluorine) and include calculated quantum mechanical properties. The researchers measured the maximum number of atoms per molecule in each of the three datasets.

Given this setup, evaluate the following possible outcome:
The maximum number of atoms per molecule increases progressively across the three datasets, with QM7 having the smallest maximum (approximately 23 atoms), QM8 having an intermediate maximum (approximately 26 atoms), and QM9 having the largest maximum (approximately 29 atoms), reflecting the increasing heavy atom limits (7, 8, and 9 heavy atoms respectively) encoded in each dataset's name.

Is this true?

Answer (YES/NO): NO